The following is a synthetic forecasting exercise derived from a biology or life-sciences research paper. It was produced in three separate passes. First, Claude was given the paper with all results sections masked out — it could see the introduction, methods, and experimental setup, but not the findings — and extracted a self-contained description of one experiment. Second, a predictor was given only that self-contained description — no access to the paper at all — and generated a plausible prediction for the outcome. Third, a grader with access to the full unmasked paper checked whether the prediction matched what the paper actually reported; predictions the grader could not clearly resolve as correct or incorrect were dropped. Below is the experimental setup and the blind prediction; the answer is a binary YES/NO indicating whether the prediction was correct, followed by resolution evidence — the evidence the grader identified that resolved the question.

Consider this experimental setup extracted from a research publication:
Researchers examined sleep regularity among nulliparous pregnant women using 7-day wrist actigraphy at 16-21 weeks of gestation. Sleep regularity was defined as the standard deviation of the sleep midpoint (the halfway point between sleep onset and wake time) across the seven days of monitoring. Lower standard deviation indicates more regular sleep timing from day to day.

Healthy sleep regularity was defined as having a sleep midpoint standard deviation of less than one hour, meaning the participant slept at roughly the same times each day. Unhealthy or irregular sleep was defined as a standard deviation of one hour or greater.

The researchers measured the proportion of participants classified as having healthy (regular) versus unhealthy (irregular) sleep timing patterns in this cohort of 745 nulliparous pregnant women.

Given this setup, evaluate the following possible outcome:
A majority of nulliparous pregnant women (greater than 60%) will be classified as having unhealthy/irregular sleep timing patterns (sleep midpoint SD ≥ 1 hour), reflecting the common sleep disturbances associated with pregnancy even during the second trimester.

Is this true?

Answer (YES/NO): NO